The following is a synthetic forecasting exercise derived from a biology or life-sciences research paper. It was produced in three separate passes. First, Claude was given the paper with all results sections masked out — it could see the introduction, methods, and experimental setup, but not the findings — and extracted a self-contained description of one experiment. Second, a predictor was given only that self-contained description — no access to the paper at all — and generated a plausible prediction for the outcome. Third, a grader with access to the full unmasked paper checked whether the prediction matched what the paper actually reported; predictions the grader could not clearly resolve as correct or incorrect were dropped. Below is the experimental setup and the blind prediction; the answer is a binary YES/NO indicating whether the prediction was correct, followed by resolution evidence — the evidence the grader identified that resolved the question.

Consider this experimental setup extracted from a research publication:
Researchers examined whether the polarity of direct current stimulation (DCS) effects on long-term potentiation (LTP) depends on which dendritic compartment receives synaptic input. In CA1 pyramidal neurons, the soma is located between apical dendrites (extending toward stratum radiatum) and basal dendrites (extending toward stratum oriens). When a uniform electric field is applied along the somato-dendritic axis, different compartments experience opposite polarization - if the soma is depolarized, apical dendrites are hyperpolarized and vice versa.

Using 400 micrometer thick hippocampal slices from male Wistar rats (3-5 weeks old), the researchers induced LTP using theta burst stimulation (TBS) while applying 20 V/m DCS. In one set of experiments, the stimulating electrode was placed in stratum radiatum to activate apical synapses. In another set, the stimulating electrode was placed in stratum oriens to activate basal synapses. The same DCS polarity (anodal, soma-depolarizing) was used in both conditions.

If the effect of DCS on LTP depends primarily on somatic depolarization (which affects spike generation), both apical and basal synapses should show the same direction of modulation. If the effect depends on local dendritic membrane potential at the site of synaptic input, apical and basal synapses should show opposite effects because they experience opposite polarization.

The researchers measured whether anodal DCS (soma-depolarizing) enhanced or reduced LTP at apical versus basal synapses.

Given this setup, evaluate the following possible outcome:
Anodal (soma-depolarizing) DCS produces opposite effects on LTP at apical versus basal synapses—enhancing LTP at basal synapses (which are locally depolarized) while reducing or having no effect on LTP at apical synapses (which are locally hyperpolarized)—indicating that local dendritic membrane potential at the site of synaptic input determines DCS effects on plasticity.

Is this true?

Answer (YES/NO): NO